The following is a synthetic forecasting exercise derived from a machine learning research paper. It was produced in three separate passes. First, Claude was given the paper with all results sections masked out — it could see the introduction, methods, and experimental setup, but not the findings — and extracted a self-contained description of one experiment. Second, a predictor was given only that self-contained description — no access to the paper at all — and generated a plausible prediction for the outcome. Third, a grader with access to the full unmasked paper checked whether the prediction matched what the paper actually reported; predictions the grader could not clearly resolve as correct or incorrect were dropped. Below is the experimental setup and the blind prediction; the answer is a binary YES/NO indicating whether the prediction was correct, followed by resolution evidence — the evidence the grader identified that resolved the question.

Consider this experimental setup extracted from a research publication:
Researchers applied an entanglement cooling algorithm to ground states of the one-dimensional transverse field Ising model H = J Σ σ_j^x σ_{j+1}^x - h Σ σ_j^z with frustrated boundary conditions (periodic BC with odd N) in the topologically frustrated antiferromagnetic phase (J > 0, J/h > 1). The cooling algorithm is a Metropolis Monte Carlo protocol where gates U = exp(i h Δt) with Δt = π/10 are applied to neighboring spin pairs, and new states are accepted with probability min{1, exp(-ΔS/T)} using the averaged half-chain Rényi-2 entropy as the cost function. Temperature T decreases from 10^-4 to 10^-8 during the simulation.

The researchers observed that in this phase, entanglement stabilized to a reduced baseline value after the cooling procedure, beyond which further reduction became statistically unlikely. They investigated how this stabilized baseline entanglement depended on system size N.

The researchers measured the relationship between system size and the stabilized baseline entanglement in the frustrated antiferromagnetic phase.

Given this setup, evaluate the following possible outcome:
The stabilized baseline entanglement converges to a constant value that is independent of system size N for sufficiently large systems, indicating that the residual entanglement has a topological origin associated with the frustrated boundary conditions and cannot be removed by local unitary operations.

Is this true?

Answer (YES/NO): NO